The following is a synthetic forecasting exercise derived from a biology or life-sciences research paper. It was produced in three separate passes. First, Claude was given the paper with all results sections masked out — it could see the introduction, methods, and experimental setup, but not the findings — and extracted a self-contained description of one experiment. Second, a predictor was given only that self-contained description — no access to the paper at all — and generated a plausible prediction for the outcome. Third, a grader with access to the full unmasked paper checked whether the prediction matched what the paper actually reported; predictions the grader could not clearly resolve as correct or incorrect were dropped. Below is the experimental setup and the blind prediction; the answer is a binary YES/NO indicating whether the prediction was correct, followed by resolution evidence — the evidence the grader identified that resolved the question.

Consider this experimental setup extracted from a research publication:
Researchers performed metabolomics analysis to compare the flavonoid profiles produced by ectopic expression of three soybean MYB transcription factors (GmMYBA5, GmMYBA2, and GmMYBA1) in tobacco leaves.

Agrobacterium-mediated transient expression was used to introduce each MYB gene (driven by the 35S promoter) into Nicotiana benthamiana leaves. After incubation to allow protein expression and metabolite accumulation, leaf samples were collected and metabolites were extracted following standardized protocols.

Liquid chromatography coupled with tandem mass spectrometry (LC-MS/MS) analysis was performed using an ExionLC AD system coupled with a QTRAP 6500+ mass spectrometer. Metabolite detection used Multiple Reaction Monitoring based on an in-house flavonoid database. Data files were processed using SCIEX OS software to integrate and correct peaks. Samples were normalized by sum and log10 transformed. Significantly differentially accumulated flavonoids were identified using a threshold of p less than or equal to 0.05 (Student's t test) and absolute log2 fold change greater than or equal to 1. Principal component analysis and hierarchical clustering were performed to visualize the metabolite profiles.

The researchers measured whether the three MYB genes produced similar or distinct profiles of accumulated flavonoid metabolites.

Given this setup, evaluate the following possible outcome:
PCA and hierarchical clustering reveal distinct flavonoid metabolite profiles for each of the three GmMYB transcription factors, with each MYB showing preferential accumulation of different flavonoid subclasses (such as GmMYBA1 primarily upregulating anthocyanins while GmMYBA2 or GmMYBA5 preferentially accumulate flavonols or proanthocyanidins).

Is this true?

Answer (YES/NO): NO